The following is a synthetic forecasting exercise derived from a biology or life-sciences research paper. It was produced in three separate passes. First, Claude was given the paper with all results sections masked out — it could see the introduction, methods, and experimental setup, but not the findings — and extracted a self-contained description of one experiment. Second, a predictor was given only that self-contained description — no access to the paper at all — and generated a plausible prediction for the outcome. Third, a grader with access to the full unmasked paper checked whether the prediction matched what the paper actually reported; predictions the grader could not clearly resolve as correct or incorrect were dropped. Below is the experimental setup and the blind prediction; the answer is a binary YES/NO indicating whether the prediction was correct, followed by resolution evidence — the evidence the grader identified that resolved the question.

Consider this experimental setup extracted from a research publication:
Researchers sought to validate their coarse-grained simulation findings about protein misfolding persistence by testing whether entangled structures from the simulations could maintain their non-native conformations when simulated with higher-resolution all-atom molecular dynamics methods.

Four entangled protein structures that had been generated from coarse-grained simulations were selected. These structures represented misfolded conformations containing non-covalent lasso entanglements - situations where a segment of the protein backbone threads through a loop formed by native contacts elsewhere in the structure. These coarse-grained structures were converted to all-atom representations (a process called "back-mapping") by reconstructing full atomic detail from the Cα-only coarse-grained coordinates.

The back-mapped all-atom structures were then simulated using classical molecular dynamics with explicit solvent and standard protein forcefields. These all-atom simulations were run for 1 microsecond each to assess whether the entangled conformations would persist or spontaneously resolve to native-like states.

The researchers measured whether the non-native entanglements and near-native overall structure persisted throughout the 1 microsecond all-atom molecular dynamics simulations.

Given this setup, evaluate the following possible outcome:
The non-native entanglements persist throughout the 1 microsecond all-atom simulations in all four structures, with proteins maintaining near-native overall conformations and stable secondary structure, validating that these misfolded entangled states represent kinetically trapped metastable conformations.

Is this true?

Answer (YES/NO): YES